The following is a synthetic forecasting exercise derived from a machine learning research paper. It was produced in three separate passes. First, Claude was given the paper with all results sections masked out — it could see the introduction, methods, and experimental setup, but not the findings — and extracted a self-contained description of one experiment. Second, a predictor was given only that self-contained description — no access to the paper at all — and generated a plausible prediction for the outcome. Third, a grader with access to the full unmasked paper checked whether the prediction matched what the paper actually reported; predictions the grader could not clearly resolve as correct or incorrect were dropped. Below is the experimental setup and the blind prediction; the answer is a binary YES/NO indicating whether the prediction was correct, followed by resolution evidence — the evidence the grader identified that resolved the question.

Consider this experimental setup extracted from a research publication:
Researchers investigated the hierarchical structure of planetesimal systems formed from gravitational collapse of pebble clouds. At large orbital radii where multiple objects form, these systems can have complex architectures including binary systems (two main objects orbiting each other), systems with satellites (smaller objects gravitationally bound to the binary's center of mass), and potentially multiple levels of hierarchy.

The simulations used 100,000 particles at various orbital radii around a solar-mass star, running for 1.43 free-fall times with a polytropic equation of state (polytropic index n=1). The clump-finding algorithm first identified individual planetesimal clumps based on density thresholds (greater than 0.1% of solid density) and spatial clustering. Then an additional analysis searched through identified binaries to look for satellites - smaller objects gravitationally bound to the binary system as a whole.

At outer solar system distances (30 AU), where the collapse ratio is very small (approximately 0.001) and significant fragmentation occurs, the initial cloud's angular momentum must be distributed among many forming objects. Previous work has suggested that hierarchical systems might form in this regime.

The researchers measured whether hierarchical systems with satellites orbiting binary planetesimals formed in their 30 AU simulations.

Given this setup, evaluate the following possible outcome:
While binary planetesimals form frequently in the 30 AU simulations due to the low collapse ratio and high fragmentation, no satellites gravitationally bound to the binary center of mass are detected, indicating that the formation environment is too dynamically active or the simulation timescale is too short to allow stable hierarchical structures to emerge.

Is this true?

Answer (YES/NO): NO